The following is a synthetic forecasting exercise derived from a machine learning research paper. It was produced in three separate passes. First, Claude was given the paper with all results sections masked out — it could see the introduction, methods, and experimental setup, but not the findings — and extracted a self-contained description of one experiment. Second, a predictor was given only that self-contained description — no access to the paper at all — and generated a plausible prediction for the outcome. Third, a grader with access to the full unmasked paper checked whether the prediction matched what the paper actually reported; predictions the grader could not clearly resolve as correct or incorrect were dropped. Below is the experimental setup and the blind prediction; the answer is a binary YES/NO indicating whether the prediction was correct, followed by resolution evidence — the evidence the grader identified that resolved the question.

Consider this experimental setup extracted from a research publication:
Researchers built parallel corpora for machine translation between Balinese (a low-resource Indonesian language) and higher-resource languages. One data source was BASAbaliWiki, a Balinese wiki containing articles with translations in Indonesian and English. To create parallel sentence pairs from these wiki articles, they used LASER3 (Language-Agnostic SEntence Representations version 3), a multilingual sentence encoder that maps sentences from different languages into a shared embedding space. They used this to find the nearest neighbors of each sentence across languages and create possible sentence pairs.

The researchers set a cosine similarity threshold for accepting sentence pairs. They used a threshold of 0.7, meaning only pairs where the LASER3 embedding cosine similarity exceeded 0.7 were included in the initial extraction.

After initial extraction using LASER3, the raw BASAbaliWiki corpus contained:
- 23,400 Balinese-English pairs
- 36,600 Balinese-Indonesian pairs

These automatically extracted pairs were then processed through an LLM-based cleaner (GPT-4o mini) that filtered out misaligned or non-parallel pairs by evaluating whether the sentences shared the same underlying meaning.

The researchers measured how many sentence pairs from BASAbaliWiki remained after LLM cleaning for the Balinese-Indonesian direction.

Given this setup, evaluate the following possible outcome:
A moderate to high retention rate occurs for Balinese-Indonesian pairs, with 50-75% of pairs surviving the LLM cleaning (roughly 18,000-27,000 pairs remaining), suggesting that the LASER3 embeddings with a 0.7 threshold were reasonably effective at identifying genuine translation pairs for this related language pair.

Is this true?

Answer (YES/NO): NO